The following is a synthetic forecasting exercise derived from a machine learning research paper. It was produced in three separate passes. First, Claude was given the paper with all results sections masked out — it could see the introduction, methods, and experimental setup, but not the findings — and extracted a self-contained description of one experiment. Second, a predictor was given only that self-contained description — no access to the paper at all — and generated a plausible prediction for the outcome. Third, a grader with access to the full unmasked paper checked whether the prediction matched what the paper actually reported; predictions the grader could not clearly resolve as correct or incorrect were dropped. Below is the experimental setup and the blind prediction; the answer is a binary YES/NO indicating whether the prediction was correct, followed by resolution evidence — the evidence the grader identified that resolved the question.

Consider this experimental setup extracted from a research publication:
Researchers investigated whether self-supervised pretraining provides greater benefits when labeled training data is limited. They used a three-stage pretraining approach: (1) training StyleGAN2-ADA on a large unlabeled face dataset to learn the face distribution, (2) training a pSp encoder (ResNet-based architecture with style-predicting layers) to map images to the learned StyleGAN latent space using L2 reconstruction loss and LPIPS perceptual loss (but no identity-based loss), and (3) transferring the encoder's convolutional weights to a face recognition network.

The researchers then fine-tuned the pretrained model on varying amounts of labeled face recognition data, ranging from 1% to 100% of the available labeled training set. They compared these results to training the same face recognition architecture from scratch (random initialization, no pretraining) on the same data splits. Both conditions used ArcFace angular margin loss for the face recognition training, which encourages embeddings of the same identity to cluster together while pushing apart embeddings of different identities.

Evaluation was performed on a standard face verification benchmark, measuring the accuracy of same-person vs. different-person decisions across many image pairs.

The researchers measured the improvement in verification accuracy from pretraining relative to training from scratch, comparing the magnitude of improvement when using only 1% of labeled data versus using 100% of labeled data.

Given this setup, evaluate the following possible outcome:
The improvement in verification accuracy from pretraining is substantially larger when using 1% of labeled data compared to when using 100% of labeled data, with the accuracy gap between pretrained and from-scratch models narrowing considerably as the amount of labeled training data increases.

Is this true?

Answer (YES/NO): YES